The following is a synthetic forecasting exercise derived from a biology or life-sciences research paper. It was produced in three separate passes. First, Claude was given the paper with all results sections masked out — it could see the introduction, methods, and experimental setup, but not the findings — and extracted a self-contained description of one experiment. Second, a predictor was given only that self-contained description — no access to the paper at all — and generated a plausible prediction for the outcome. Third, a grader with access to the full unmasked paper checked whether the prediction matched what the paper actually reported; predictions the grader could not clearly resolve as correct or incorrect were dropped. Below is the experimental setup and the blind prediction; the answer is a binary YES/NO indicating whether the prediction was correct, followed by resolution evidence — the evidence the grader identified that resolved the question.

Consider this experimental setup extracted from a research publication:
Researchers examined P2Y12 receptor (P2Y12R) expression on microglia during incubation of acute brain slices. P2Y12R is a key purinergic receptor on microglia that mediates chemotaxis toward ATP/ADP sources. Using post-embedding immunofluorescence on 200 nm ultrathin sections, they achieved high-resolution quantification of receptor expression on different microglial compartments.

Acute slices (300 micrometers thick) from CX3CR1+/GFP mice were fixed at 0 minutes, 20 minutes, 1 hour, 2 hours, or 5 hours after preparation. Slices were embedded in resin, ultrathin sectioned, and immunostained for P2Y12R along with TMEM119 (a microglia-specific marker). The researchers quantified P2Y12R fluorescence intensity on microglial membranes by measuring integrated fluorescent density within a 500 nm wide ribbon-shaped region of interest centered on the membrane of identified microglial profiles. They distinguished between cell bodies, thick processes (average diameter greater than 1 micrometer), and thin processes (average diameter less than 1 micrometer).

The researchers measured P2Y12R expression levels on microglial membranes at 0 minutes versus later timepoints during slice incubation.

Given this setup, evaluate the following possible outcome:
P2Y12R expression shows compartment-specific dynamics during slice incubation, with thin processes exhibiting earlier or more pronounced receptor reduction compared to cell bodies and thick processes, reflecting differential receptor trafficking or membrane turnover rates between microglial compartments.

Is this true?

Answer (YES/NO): YES